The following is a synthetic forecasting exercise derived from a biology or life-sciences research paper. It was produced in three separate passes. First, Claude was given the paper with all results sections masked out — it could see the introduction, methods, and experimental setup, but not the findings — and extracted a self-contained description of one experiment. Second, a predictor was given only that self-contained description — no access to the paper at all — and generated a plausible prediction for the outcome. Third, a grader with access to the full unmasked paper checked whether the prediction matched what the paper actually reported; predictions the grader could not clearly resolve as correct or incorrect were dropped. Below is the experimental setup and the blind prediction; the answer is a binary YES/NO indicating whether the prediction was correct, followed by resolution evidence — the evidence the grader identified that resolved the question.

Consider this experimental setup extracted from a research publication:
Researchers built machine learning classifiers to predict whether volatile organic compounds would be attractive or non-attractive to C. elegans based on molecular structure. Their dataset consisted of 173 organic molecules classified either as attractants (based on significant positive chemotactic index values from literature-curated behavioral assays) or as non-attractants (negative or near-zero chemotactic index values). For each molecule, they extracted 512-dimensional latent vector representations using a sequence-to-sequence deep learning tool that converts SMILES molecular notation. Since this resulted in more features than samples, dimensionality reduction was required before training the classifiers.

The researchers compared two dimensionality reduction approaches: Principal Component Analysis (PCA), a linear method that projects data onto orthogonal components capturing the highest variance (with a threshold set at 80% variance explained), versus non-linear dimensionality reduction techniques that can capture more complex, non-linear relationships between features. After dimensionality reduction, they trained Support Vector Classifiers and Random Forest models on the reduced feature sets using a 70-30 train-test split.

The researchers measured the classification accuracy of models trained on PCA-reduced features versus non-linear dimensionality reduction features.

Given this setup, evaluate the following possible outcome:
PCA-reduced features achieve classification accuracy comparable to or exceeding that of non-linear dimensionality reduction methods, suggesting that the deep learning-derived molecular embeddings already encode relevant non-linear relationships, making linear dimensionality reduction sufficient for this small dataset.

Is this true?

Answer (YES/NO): YES